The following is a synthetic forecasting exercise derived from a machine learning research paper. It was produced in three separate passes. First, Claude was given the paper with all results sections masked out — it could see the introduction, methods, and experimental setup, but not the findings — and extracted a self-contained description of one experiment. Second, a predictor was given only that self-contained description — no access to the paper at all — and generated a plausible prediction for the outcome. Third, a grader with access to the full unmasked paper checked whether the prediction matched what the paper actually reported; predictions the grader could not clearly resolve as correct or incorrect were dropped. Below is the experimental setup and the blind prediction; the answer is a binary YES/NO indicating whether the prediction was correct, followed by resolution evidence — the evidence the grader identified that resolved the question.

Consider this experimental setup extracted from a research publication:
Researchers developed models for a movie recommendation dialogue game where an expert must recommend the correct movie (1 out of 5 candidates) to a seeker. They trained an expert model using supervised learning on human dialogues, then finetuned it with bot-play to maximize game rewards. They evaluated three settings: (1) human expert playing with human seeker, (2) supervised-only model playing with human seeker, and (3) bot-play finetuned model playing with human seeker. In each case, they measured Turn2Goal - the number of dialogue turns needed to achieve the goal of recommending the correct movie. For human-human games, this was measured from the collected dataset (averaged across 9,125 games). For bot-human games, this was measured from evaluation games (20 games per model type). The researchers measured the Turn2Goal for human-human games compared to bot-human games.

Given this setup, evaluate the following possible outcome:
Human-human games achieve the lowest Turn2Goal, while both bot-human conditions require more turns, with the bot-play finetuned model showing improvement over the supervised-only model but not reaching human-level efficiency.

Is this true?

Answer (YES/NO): NO